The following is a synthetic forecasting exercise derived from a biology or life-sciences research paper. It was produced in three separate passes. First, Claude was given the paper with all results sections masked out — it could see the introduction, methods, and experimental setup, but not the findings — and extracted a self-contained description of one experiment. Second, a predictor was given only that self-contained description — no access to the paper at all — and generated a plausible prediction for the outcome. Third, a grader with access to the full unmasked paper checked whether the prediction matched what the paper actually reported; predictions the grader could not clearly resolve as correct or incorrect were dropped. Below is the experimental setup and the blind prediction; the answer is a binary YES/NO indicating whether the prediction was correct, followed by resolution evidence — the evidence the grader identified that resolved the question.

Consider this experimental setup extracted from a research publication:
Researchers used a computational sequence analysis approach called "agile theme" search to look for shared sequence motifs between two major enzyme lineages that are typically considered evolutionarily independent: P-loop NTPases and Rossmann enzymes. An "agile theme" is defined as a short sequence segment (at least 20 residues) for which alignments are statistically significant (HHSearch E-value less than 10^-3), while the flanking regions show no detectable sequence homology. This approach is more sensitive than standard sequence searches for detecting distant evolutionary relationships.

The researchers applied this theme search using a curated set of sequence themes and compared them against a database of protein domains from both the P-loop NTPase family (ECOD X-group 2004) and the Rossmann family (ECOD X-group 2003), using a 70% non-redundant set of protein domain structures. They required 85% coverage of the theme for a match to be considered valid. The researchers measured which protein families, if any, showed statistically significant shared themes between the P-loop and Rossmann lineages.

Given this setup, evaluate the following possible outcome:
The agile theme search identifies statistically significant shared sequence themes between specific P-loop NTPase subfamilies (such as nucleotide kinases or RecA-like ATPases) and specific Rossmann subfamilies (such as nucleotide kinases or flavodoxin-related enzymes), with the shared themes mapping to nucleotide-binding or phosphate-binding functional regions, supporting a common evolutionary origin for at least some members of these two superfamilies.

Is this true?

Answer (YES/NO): YES